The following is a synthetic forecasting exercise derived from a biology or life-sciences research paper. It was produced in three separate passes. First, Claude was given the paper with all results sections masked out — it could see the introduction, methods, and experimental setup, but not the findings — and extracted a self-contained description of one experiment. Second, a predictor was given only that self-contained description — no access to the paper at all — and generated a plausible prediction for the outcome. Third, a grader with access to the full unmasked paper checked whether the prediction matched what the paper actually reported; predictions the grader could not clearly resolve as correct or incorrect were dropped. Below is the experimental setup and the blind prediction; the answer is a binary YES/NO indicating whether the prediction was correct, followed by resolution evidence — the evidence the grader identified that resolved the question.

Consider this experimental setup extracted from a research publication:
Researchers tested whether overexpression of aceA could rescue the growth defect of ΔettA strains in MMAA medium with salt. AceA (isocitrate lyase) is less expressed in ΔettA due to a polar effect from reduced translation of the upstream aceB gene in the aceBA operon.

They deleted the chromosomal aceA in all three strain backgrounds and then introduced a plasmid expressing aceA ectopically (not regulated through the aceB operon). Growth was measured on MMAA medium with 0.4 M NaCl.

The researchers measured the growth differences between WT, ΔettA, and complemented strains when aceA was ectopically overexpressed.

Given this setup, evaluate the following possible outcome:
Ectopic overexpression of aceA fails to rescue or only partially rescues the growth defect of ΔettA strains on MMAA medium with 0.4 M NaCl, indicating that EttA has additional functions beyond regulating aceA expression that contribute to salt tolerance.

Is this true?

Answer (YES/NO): YES